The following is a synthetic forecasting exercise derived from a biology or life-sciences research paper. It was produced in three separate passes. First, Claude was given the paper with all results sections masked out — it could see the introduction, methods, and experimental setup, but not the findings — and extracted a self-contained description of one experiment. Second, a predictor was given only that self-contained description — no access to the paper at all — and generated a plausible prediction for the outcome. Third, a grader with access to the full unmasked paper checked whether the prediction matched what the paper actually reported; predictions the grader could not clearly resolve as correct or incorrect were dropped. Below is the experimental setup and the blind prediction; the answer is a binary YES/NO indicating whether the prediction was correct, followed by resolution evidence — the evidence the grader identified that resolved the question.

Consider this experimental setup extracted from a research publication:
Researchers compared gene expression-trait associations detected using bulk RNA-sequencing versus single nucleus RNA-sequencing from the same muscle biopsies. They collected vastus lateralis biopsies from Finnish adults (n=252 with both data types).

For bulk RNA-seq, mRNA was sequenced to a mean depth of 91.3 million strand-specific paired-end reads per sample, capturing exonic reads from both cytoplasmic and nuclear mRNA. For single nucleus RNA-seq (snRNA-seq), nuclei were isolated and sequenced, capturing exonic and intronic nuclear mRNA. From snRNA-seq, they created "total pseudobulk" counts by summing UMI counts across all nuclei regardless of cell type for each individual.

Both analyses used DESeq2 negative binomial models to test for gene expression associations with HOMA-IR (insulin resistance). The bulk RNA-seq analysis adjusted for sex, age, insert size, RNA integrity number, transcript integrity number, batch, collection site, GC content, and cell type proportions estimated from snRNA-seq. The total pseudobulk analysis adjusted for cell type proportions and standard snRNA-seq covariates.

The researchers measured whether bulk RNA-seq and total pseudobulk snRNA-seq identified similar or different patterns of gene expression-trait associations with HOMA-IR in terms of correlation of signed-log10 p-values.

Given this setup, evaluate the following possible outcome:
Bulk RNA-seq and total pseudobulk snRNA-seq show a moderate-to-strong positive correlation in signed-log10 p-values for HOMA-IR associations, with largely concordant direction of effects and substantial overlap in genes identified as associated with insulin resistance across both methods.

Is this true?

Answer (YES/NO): NO